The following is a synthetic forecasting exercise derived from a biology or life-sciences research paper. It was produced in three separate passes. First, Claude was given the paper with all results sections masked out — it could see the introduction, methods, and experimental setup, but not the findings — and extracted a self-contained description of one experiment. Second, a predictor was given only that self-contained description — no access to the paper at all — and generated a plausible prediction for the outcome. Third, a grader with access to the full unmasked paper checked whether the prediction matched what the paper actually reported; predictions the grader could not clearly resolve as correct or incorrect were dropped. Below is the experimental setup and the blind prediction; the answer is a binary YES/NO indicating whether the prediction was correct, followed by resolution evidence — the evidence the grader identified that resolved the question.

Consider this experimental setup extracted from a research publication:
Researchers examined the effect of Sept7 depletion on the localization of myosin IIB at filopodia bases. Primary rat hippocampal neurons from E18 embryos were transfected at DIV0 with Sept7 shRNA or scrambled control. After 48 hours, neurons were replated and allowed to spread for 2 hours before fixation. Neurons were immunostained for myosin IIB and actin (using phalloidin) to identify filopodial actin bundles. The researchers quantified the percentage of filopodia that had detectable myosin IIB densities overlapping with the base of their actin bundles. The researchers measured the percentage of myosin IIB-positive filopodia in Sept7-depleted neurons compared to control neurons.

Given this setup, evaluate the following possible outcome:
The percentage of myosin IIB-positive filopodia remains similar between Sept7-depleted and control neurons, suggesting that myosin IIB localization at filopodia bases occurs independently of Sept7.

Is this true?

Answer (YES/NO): NO